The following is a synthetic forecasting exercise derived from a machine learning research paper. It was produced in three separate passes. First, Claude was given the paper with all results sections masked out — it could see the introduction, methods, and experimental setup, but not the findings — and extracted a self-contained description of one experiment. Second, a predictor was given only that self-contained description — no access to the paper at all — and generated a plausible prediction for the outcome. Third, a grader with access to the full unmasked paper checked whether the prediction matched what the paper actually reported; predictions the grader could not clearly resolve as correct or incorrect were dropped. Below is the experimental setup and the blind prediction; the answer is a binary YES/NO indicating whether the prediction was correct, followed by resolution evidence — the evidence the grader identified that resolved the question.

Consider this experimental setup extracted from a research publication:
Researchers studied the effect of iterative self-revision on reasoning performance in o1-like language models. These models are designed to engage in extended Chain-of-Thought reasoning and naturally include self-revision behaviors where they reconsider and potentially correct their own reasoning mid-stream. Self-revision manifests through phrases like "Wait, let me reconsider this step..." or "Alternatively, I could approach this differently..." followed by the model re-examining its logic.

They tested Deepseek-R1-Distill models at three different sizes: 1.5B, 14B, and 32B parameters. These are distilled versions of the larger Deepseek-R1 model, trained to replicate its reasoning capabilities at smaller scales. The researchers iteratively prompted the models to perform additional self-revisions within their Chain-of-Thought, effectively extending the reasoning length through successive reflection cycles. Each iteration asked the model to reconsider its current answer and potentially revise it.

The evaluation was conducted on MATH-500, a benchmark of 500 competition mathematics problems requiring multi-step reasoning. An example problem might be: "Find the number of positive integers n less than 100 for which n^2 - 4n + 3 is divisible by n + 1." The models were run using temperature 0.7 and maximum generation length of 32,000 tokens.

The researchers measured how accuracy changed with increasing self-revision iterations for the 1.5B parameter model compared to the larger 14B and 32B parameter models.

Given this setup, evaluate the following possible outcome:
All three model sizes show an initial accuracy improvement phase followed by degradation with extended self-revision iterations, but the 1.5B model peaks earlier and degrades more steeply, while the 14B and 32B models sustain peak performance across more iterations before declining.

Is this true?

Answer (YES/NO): NO